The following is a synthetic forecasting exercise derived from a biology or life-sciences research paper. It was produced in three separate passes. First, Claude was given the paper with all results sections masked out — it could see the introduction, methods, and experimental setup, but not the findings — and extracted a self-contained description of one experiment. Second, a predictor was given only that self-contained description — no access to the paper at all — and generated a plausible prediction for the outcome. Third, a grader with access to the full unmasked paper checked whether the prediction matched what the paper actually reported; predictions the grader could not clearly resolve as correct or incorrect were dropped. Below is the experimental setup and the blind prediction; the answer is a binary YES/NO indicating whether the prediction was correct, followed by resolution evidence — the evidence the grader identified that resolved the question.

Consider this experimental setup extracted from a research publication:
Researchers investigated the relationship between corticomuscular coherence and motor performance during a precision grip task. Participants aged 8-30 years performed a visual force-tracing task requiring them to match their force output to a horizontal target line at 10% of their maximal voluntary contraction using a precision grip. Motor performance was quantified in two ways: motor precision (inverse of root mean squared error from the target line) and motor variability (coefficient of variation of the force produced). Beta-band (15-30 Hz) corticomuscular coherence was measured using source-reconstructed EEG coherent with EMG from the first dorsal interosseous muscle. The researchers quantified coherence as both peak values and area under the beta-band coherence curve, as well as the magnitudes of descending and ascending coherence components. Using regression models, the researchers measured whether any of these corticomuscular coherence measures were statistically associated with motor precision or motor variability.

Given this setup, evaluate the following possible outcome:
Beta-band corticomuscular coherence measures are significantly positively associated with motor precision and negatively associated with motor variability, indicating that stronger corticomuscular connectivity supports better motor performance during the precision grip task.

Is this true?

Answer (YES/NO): NO